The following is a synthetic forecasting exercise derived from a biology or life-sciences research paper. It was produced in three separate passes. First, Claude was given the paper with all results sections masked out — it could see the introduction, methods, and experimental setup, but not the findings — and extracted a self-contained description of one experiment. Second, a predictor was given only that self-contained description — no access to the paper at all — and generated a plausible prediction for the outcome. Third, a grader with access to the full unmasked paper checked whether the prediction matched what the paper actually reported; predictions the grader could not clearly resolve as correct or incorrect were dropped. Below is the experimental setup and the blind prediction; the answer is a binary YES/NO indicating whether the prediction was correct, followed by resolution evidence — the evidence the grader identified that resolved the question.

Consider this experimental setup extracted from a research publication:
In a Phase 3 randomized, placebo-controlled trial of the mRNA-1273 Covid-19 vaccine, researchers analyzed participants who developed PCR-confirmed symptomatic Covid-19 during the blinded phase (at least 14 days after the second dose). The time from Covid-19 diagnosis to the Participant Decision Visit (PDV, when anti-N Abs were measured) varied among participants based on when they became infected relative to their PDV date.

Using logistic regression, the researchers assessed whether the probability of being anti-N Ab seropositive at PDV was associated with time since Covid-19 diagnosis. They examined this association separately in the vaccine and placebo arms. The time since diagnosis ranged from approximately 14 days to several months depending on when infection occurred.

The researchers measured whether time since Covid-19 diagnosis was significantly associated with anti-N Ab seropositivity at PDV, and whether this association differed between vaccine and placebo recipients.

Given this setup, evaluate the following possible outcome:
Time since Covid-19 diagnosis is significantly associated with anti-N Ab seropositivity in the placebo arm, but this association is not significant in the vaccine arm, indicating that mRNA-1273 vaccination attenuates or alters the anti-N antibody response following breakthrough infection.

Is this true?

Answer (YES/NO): NO